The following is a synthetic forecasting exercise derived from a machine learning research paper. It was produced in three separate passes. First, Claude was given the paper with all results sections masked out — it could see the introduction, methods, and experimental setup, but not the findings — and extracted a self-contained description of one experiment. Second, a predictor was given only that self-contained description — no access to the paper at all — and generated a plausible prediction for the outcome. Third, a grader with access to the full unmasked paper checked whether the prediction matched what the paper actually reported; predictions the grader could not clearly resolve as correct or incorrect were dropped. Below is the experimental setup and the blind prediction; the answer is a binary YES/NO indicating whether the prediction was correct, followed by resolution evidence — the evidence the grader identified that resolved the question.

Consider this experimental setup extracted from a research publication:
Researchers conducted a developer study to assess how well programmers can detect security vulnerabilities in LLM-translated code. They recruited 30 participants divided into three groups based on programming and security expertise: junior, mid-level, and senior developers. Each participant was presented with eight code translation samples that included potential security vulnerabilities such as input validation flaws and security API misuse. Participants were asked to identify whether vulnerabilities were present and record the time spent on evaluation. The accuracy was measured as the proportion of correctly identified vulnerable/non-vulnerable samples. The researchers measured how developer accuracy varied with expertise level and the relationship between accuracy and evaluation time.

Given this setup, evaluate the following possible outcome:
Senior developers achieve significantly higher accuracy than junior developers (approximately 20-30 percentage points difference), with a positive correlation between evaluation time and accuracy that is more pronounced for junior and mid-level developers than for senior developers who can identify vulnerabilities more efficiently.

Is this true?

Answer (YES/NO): NO